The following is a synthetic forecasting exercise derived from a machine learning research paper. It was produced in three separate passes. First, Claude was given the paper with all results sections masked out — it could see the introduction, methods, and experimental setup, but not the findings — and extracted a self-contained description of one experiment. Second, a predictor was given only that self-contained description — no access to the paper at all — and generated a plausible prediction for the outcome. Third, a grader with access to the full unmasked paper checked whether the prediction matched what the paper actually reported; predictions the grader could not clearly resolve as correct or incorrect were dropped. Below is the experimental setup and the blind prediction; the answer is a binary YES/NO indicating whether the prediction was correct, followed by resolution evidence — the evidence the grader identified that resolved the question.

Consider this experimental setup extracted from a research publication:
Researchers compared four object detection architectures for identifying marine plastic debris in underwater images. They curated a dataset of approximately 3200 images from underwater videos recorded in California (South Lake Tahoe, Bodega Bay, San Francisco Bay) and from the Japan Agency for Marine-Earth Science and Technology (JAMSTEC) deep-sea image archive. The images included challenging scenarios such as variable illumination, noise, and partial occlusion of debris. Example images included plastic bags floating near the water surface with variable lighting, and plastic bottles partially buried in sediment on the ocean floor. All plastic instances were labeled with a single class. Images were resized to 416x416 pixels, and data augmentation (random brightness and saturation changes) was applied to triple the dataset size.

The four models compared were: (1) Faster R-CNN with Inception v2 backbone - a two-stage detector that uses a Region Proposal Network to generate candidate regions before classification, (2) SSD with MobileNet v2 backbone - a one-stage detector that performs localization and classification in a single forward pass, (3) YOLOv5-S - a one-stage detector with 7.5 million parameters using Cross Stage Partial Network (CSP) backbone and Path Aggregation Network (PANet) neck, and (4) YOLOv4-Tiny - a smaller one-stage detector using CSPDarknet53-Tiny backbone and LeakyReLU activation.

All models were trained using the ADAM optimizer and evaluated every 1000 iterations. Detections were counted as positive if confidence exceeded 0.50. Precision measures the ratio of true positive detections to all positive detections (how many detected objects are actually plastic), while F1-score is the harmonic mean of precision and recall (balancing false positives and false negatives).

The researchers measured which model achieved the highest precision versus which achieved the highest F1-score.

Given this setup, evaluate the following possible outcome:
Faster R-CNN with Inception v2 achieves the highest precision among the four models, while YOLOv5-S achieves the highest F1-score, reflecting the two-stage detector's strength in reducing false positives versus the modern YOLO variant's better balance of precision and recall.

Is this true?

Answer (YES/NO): NO